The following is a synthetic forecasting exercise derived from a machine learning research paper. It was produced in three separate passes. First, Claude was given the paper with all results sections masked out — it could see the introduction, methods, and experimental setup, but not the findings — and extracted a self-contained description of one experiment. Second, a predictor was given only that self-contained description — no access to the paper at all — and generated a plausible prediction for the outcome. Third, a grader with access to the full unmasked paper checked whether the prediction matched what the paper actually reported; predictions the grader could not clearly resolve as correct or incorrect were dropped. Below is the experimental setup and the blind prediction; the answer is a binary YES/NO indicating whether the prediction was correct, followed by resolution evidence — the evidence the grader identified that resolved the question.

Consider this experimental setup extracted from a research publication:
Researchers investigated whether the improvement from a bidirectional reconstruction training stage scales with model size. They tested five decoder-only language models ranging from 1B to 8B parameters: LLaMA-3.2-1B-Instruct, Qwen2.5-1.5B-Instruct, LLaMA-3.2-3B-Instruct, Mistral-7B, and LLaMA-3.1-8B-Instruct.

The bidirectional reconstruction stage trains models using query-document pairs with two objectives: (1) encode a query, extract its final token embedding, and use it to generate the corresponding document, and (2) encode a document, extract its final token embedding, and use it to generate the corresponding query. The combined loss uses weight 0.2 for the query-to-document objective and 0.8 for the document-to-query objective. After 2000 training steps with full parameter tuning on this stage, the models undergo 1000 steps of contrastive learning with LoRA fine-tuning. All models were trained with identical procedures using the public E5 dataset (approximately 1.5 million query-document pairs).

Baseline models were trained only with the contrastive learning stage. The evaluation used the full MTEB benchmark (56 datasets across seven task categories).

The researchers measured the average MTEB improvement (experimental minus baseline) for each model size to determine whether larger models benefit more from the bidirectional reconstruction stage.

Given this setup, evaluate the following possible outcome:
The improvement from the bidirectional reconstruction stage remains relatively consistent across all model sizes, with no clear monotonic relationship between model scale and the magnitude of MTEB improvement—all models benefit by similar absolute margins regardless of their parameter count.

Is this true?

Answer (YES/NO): YES